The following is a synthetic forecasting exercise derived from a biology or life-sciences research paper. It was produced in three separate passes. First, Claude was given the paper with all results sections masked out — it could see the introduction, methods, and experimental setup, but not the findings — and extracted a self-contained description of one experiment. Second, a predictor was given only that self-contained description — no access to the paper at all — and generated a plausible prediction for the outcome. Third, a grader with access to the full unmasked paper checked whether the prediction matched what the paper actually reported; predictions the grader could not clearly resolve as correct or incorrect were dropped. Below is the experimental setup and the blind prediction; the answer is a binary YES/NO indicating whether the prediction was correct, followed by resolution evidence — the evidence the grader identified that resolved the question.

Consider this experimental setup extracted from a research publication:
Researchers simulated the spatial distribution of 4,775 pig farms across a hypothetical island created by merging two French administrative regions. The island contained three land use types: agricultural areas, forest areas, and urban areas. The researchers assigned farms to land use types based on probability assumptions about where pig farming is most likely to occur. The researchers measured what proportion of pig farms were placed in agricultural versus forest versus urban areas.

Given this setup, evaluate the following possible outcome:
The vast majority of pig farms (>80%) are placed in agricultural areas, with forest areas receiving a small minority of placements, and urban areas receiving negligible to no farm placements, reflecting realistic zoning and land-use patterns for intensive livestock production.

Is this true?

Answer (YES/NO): YES